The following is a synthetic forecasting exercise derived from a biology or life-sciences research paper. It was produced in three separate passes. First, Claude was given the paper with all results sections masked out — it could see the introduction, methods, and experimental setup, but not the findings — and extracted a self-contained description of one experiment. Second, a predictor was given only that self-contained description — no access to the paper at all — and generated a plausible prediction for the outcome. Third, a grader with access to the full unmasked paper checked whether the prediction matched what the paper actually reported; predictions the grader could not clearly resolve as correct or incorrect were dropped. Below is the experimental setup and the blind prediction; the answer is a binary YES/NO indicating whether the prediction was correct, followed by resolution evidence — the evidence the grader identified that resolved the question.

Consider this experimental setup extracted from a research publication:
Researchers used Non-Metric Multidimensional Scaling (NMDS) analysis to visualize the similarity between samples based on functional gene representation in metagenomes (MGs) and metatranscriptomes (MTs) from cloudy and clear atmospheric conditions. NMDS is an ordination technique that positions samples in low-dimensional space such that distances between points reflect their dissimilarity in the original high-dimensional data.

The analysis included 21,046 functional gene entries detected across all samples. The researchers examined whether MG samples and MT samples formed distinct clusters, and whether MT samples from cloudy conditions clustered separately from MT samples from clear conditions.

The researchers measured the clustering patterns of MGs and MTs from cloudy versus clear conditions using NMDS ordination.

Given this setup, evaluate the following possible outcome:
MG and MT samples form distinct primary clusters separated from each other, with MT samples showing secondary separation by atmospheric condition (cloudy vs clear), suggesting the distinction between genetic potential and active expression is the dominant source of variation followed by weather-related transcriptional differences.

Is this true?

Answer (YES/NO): YES